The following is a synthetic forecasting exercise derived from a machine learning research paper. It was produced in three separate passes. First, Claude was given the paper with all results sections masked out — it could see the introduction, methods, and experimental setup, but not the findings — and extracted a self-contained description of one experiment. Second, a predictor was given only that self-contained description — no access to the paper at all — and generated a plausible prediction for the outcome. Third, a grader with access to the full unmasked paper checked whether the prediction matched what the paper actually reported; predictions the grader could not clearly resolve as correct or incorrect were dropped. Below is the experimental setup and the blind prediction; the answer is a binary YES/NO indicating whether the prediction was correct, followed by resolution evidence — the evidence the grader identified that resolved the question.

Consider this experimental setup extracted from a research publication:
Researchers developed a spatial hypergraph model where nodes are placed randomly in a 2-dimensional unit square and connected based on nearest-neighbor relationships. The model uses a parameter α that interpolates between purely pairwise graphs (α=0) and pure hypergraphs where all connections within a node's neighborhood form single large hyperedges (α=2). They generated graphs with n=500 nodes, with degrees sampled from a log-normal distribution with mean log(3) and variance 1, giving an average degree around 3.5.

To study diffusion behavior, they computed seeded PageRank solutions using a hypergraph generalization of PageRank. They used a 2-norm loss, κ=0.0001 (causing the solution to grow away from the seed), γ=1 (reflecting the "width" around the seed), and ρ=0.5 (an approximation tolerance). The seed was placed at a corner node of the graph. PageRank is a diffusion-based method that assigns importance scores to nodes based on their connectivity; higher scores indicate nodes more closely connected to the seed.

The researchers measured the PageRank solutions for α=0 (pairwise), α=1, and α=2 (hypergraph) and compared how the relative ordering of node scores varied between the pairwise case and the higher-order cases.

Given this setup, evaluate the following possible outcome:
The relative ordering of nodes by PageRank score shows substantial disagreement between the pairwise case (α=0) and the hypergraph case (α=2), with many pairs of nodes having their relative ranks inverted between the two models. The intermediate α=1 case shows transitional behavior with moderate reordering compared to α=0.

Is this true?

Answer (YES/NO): NO